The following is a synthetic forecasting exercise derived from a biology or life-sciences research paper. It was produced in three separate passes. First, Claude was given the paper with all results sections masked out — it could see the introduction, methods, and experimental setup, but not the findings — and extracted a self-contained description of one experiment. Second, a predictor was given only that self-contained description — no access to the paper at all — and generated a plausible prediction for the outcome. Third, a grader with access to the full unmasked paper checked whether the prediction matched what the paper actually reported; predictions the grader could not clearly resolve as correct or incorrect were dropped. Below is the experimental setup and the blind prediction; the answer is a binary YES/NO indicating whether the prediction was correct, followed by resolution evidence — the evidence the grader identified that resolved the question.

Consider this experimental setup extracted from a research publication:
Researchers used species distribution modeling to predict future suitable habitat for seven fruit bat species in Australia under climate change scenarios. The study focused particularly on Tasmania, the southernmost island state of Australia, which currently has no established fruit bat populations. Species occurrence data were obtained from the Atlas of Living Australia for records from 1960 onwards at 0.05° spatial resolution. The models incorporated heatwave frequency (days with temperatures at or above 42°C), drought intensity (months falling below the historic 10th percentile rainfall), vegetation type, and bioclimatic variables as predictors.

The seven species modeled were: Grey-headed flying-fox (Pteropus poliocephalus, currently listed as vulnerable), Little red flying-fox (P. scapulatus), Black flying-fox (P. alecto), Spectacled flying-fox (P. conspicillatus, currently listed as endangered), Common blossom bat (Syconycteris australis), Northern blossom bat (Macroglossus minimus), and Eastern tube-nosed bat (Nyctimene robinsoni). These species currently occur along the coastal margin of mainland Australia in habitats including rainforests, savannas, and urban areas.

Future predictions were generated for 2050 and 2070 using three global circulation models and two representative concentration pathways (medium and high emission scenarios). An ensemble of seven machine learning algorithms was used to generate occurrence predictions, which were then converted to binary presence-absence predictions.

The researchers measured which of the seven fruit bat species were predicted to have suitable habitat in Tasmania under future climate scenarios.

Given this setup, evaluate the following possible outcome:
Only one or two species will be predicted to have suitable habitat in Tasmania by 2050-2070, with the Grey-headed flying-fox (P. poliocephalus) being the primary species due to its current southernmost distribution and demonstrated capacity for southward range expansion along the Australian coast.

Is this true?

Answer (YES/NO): YES